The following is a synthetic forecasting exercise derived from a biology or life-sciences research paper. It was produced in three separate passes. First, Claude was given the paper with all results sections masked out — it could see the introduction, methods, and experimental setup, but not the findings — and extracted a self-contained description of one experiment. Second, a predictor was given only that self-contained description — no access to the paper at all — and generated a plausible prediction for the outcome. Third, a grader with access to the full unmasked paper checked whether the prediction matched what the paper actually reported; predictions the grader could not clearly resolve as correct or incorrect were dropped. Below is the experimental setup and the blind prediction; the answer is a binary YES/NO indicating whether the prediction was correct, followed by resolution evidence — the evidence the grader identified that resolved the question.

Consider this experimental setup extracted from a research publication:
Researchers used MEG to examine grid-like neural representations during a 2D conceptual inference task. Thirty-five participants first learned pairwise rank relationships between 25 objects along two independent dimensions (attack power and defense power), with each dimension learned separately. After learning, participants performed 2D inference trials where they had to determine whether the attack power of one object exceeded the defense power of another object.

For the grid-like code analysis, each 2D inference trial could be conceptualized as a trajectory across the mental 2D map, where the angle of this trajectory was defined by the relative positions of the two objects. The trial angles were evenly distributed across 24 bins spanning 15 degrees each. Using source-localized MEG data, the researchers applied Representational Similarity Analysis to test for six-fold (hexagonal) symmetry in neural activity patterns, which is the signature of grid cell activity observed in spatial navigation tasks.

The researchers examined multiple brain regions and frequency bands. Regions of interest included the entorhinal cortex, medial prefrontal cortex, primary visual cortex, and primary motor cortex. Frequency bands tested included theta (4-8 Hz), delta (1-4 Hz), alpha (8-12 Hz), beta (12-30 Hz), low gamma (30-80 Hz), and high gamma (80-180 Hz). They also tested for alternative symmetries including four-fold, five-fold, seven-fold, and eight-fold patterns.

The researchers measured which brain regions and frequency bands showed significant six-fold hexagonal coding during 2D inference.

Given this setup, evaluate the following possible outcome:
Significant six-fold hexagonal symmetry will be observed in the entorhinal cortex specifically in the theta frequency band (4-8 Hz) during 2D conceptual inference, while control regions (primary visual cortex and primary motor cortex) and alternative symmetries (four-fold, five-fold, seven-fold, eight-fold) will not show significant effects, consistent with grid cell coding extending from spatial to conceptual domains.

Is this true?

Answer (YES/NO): NO